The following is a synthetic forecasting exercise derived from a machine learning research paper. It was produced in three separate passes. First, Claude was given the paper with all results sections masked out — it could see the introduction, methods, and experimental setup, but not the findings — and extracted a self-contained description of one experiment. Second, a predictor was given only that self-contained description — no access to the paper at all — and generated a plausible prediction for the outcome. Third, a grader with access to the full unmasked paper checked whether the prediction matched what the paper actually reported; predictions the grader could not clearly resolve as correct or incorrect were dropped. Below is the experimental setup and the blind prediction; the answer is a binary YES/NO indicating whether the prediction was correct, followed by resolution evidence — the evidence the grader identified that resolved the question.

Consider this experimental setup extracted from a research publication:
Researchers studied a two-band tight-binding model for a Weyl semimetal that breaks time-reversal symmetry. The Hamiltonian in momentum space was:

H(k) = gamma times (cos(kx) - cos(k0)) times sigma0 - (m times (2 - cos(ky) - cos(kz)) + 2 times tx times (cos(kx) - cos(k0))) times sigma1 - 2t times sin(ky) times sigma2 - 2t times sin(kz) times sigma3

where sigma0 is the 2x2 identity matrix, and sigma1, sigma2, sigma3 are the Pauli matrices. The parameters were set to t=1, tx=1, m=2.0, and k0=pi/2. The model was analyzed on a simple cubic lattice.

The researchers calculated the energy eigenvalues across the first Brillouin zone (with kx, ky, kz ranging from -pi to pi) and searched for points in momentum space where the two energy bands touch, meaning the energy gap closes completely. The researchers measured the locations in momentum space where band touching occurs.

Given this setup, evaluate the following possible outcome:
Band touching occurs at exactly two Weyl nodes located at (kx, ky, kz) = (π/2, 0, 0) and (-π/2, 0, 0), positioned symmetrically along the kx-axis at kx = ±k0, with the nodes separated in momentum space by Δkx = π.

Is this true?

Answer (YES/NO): YES